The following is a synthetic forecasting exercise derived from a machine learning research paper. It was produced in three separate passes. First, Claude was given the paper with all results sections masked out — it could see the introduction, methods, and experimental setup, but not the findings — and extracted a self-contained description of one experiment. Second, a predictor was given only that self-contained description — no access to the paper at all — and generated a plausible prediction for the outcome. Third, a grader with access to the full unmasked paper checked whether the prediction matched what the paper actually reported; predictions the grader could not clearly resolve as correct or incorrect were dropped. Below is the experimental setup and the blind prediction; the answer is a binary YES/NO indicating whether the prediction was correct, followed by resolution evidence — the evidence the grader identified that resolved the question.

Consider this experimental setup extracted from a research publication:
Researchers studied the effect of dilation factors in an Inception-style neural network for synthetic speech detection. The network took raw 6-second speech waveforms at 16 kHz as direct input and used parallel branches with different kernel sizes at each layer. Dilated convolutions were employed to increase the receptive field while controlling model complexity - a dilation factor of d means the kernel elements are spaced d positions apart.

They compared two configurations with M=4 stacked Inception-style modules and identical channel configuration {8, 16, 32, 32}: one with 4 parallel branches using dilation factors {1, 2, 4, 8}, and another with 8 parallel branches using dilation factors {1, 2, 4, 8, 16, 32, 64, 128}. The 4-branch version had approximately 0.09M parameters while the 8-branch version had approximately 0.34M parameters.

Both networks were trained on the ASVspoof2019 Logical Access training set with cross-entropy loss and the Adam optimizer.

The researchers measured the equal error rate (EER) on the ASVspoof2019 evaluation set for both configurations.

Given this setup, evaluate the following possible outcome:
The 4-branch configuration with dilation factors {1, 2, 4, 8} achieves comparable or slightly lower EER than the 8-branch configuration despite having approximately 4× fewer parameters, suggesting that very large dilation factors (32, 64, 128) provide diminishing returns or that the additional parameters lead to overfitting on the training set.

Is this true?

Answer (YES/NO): NO